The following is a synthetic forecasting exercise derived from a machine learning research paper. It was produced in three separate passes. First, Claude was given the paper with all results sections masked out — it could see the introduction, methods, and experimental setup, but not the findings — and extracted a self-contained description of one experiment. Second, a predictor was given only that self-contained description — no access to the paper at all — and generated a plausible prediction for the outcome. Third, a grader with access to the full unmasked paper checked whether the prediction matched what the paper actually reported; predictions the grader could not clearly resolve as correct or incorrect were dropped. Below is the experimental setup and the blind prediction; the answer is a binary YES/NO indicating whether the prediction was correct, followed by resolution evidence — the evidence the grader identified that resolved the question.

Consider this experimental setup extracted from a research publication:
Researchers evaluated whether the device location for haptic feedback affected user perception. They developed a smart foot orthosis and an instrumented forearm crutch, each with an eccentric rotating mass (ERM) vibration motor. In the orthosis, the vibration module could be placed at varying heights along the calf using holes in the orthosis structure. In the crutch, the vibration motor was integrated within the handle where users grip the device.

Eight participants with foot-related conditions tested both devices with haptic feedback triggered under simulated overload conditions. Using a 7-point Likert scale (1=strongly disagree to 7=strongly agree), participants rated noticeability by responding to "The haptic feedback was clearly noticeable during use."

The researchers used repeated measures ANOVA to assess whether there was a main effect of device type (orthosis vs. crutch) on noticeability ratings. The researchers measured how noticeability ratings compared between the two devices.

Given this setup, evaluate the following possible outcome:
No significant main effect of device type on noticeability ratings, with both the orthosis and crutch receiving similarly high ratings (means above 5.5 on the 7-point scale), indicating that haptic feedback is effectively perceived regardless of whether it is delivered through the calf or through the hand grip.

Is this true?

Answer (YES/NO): NO